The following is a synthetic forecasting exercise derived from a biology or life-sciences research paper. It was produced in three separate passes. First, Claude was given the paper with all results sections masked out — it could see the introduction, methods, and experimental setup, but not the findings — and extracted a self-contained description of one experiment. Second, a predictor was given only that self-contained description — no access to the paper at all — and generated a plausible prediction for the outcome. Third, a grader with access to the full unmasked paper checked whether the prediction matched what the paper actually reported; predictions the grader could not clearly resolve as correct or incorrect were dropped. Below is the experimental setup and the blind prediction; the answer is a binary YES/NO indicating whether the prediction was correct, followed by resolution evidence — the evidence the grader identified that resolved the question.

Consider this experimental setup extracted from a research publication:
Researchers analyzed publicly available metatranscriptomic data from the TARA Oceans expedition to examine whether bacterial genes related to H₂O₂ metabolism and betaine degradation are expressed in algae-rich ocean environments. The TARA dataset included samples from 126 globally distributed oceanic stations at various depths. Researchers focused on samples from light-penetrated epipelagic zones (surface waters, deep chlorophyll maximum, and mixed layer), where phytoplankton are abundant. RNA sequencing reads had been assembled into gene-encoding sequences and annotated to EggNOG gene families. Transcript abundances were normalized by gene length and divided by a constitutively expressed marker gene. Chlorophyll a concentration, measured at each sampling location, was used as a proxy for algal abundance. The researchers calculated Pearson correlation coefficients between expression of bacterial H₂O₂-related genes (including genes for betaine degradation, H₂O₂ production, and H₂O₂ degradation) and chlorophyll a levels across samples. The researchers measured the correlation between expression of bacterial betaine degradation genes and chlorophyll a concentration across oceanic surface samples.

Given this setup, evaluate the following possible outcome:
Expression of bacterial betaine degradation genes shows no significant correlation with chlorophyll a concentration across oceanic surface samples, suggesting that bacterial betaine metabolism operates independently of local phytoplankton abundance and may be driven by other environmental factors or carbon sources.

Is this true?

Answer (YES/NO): NO